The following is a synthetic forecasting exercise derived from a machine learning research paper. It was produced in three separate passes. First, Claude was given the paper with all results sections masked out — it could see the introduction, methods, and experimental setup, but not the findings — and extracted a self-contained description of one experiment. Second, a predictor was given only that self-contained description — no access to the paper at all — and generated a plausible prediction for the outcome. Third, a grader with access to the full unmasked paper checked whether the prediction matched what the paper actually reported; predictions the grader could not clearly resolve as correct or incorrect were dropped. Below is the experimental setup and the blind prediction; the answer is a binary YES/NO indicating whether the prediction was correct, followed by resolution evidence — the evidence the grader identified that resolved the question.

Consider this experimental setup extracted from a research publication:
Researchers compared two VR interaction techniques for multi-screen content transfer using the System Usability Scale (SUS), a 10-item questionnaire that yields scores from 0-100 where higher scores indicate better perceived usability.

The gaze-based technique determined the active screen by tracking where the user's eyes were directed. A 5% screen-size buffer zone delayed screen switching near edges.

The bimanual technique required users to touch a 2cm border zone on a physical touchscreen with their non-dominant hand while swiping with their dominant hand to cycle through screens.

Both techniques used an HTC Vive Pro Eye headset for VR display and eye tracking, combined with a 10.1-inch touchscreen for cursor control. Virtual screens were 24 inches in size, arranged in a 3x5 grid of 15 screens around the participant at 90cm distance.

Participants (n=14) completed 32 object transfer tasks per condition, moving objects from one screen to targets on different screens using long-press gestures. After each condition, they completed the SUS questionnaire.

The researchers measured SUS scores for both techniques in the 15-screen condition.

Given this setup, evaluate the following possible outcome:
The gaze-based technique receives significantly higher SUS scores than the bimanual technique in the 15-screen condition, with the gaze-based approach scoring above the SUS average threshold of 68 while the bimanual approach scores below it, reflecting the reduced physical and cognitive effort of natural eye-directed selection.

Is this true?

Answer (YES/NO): NO